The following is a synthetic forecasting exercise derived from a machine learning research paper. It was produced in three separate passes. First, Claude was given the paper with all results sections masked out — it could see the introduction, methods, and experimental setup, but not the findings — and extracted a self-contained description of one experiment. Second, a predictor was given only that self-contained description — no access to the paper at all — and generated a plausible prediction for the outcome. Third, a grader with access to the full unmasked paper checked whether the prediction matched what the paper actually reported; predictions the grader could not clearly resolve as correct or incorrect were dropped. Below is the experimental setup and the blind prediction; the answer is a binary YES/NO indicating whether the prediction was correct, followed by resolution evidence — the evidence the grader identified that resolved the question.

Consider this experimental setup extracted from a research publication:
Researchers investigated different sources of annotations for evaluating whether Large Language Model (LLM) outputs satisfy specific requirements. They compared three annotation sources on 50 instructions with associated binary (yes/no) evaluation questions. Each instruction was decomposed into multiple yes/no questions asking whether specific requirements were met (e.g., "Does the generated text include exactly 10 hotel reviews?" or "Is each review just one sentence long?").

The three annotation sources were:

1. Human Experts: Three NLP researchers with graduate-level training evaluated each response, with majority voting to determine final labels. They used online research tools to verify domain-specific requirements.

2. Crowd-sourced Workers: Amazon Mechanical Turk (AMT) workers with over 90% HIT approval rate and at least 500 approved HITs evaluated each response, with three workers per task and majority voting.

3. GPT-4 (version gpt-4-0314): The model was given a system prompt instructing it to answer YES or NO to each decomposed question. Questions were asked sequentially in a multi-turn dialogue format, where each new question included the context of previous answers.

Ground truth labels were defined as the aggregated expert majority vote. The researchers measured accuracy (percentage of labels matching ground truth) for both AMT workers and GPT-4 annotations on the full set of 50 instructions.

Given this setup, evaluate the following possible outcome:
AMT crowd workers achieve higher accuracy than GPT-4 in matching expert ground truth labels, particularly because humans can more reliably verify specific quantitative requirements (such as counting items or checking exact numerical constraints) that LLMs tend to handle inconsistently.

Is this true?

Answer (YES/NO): NO